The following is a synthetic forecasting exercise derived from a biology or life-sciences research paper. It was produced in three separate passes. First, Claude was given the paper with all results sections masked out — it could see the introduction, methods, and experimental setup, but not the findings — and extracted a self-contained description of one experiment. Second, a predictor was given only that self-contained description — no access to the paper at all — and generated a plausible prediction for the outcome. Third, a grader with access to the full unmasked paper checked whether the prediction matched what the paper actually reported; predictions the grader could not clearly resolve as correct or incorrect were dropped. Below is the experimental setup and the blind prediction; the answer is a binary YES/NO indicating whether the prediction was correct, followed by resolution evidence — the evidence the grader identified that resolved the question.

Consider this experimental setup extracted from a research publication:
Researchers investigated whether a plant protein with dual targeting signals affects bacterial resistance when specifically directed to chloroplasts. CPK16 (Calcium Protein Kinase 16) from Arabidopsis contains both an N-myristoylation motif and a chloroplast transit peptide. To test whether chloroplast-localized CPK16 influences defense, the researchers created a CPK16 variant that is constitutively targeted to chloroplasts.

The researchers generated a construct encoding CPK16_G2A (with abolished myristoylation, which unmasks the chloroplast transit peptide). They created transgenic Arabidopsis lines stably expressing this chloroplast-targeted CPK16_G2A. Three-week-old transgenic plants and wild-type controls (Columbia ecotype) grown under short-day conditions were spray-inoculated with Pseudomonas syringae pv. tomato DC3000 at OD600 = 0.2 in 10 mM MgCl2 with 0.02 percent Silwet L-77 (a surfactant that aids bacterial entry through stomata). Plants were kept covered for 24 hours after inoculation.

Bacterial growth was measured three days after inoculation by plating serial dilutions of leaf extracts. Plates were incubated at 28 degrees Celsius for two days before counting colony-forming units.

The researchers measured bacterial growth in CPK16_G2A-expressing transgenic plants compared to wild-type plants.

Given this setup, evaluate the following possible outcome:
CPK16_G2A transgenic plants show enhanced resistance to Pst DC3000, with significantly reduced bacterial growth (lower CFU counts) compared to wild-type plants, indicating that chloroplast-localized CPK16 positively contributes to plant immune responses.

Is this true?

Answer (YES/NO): YES